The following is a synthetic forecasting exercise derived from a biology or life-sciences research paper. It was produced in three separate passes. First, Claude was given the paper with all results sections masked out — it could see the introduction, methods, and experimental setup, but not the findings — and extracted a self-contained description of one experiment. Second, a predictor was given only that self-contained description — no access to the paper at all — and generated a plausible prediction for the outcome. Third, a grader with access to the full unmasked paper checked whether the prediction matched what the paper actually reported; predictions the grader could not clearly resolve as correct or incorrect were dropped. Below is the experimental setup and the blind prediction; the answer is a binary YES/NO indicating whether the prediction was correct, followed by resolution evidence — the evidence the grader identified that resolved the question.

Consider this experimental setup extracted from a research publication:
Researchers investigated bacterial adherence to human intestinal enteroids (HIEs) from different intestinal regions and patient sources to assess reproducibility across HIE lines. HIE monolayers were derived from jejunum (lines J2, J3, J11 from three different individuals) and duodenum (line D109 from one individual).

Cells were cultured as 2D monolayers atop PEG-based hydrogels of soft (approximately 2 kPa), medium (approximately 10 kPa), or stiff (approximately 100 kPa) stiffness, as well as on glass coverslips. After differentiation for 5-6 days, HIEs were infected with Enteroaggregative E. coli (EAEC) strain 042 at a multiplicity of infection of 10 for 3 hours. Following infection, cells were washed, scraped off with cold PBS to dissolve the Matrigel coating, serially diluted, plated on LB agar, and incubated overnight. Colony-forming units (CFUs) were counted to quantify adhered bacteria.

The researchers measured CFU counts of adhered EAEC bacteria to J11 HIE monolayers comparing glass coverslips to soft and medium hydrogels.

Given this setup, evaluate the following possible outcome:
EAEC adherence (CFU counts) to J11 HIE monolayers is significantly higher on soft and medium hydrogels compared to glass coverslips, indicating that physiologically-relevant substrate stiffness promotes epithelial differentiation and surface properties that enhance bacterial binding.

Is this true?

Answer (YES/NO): YES